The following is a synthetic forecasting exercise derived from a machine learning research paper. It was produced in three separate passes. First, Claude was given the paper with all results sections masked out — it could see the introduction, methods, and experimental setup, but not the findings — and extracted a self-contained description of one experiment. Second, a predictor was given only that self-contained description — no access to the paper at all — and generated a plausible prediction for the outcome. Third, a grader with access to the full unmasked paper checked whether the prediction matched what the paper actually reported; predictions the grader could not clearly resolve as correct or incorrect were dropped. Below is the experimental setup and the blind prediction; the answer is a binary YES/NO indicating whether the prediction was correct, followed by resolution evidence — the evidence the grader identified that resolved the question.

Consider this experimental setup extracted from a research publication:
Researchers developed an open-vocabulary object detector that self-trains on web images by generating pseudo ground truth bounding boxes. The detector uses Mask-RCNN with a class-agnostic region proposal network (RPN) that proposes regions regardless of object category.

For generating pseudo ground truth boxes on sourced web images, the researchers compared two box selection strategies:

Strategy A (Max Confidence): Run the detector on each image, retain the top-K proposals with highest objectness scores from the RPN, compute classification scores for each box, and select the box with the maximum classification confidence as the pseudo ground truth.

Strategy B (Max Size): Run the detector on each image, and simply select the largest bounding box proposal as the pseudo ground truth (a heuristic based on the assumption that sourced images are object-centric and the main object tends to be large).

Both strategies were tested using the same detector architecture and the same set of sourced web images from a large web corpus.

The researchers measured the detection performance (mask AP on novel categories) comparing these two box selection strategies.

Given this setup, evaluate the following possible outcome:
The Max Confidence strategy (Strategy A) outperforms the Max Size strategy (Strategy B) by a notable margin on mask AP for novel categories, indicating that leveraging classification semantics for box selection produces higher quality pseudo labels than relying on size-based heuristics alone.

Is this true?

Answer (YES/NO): YES